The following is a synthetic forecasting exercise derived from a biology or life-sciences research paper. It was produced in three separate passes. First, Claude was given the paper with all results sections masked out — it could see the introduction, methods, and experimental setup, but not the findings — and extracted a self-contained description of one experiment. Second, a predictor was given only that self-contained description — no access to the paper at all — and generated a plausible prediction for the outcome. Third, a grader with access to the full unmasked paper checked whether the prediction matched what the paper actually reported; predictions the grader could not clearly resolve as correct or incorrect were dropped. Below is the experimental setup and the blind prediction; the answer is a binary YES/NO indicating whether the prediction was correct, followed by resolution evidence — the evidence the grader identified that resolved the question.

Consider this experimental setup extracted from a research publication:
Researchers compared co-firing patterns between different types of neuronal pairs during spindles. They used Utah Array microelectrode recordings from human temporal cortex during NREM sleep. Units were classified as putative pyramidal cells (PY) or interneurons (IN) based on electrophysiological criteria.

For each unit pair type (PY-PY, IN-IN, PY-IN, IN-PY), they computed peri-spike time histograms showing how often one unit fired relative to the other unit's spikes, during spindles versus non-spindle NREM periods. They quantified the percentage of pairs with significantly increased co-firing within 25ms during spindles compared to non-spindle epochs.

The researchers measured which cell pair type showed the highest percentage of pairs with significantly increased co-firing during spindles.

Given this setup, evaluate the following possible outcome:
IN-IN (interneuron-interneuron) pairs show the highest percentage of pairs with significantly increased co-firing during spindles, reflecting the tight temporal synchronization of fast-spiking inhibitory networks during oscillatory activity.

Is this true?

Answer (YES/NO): YES